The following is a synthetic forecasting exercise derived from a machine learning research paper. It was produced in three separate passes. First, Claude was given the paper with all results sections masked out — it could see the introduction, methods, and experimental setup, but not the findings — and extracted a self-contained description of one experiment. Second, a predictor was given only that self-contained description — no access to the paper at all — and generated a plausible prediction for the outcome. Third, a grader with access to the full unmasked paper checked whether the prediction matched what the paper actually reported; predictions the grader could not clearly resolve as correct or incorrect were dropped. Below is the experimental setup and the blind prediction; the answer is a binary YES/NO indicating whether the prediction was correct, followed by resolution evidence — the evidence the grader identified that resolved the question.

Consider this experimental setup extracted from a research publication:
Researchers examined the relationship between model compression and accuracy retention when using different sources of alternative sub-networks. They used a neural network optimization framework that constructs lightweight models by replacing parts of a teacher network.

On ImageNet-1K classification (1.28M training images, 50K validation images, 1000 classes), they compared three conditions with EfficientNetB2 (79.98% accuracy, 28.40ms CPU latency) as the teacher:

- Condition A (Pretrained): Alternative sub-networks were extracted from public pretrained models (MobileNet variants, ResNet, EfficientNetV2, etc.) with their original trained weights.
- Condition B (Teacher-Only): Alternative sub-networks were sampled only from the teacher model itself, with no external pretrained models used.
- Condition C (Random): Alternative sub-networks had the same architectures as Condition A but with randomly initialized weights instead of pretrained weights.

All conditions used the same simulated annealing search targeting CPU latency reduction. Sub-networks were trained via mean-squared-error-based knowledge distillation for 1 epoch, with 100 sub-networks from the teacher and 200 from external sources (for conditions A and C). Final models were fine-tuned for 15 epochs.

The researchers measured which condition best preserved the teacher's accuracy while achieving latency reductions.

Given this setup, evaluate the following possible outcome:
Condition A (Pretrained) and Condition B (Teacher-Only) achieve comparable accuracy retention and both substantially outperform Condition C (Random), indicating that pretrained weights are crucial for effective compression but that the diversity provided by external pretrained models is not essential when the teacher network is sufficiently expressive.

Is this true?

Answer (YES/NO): NO